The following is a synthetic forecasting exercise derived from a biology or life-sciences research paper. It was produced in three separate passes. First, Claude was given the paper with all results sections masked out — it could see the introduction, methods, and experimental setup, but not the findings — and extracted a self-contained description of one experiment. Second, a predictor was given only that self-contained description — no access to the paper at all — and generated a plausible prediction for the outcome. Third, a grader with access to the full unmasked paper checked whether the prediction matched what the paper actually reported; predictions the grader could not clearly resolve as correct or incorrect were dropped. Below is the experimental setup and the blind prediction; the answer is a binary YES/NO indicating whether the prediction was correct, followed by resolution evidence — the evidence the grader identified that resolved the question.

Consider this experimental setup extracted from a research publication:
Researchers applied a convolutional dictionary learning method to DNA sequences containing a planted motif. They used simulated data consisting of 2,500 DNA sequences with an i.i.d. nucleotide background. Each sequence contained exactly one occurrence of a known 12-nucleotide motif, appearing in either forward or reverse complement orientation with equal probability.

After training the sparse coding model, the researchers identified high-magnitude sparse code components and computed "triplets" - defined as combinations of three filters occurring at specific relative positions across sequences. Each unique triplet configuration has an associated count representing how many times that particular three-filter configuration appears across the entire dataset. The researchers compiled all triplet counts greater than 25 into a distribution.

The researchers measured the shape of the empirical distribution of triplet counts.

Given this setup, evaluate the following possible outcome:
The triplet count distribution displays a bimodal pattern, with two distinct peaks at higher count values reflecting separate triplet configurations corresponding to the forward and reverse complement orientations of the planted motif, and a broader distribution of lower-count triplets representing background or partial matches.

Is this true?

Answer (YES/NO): NO